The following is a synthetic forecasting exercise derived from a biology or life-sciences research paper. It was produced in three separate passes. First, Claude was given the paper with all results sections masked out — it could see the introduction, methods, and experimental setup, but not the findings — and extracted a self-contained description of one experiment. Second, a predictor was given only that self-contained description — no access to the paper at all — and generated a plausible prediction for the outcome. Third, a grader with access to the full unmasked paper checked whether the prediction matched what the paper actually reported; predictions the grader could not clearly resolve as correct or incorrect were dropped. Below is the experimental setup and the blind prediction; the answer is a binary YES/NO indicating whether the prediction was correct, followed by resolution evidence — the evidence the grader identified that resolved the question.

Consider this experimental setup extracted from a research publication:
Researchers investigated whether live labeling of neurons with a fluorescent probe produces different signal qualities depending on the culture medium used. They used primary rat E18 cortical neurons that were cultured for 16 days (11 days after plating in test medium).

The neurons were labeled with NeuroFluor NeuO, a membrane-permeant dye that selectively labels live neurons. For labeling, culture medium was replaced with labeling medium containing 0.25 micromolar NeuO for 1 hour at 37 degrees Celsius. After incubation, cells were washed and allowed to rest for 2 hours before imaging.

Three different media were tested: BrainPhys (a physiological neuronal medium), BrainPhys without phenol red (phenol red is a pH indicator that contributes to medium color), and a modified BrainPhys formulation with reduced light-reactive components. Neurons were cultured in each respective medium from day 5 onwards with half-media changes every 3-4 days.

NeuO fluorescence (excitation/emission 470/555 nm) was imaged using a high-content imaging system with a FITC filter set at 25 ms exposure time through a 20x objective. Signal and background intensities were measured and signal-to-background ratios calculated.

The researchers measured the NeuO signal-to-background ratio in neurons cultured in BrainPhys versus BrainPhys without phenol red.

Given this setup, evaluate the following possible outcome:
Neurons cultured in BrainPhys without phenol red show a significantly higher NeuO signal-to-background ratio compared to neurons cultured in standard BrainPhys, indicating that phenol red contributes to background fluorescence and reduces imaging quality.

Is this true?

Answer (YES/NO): NO